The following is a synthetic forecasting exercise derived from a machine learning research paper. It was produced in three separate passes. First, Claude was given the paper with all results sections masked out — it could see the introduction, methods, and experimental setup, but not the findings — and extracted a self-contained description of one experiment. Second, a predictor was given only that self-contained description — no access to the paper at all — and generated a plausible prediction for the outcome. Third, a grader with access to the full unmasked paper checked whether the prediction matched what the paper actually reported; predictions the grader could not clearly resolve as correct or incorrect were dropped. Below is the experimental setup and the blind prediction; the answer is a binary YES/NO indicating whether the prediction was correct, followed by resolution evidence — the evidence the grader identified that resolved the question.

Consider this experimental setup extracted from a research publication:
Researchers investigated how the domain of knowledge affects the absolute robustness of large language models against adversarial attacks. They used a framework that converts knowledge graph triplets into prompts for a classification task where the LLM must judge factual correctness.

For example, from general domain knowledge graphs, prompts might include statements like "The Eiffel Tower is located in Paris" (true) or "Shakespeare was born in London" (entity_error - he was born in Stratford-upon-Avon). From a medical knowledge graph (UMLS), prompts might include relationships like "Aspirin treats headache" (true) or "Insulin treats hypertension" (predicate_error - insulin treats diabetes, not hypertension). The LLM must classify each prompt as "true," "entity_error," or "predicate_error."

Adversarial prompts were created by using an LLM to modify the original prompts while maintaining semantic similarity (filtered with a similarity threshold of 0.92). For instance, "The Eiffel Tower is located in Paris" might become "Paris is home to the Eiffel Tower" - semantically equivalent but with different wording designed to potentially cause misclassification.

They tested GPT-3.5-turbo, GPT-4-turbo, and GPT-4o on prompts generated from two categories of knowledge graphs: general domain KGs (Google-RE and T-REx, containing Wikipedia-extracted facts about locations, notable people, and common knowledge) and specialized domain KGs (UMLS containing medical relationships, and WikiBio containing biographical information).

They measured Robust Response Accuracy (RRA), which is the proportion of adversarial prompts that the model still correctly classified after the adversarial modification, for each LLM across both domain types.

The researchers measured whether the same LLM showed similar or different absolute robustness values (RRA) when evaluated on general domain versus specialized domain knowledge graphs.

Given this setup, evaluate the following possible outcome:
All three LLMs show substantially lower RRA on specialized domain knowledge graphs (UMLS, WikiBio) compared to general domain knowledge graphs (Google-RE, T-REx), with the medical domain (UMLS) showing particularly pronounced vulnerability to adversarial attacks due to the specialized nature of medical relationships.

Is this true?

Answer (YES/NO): NO